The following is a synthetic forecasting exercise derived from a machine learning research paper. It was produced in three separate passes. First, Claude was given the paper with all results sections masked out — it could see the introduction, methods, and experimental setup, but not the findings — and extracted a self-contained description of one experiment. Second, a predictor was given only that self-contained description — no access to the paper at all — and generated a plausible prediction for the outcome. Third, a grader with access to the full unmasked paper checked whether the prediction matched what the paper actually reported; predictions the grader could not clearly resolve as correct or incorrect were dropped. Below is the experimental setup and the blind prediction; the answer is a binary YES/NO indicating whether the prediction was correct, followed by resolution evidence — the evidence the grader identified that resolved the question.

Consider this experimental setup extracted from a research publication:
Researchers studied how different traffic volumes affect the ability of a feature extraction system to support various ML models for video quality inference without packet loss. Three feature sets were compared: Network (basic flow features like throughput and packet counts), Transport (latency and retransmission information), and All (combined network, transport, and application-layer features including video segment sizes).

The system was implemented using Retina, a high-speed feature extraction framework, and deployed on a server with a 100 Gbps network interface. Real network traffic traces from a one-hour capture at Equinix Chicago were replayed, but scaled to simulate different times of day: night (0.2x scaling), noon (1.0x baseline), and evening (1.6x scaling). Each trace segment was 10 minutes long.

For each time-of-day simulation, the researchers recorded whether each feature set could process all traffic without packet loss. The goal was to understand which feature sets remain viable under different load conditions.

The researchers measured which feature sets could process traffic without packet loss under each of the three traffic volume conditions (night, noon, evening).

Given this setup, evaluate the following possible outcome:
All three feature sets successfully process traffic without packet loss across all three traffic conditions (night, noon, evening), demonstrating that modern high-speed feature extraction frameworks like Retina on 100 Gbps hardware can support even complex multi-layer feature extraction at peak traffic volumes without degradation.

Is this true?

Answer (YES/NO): NO